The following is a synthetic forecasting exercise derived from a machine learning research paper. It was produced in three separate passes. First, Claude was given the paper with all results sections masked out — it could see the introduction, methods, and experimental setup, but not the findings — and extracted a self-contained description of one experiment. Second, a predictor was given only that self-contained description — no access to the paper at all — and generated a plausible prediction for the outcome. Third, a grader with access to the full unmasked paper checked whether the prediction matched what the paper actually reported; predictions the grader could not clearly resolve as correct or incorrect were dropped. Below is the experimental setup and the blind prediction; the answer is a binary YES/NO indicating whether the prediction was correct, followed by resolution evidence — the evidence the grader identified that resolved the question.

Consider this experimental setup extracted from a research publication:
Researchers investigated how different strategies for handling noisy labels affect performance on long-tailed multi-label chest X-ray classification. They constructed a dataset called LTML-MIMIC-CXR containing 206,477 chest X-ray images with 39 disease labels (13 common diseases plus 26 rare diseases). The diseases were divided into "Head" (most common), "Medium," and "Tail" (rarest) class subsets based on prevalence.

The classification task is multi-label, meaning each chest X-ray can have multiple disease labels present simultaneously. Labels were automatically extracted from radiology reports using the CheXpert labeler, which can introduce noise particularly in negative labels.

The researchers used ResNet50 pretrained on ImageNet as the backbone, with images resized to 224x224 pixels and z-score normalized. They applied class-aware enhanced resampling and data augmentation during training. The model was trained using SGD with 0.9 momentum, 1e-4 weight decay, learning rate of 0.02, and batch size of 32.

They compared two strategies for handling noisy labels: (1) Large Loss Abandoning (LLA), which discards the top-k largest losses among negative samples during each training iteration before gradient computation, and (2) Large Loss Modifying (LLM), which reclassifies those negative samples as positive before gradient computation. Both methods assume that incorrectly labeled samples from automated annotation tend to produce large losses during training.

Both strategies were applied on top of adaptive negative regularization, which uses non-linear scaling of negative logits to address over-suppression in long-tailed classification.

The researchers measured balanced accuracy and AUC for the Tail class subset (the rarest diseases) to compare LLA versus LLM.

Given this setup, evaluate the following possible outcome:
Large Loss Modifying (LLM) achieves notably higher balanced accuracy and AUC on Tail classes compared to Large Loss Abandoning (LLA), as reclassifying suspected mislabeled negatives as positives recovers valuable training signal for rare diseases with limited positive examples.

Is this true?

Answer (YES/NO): NO